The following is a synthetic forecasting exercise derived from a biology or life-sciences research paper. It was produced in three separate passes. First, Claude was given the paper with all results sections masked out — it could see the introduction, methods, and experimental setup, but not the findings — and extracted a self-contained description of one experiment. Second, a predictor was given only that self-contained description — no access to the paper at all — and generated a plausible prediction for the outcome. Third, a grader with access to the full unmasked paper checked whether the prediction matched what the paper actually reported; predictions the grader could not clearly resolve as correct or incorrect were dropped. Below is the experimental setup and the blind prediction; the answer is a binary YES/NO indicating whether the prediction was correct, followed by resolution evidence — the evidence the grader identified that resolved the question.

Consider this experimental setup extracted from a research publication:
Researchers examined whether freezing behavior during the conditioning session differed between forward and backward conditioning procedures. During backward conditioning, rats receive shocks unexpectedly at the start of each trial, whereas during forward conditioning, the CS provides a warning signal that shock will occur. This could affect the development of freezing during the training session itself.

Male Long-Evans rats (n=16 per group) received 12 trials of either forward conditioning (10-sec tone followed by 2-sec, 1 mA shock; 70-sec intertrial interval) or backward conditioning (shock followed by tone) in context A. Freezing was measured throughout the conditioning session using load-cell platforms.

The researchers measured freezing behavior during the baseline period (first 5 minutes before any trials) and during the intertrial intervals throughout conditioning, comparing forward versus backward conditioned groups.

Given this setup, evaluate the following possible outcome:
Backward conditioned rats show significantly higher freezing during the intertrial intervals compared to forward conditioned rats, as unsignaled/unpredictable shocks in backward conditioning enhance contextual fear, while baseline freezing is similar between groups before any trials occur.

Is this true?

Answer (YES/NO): NO